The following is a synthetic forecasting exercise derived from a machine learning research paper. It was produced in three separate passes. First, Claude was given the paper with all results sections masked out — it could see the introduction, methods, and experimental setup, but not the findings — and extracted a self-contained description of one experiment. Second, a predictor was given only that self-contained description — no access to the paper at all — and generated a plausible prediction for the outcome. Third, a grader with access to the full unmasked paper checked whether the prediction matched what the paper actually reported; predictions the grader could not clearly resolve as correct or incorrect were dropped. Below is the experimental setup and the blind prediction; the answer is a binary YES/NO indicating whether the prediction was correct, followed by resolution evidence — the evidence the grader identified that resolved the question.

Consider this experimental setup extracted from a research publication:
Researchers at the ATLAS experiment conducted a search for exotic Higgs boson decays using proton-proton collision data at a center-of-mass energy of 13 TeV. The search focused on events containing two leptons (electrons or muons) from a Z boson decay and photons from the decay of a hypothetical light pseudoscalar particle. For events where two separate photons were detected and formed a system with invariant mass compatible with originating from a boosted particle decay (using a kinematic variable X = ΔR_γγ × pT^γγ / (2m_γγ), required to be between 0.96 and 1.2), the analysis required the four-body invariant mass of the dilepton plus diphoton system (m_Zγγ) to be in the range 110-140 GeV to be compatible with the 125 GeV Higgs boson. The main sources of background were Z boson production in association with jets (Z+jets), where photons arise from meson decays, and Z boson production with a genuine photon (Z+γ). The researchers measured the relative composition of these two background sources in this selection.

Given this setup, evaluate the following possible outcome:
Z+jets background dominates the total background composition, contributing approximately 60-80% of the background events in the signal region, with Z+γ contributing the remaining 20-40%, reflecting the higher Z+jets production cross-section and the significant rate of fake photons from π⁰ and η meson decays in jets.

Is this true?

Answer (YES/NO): NO